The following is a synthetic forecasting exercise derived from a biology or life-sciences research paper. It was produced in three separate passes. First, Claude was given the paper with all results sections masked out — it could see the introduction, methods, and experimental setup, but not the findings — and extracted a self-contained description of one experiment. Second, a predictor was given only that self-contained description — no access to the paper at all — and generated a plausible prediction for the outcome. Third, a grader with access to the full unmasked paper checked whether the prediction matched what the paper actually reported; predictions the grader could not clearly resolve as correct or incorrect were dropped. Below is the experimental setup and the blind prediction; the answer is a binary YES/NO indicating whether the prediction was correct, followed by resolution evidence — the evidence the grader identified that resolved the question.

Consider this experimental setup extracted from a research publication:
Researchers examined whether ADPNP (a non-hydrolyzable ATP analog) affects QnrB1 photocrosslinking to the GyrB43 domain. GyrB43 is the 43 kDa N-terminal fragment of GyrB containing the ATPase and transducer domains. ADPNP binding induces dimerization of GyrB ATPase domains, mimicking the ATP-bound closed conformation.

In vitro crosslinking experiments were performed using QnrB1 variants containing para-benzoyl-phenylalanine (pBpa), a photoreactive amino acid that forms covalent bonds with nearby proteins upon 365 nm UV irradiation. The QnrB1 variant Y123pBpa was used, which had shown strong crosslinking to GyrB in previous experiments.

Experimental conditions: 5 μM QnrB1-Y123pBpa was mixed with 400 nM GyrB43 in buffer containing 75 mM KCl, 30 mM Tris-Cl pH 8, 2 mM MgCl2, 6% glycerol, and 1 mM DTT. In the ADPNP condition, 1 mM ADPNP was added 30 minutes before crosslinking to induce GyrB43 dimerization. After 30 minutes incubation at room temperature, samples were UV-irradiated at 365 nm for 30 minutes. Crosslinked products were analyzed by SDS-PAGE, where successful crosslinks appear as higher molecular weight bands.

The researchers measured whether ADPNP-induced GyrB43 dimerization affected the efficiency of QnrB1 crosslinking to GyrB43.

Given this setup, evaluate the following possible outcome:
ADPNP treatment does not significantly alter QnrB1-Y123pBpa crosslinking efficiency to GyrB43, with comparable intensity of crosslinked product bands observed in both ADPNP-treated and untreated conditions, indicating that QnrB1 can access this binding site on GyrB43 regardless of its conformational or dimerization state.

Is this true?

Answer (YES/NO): YES